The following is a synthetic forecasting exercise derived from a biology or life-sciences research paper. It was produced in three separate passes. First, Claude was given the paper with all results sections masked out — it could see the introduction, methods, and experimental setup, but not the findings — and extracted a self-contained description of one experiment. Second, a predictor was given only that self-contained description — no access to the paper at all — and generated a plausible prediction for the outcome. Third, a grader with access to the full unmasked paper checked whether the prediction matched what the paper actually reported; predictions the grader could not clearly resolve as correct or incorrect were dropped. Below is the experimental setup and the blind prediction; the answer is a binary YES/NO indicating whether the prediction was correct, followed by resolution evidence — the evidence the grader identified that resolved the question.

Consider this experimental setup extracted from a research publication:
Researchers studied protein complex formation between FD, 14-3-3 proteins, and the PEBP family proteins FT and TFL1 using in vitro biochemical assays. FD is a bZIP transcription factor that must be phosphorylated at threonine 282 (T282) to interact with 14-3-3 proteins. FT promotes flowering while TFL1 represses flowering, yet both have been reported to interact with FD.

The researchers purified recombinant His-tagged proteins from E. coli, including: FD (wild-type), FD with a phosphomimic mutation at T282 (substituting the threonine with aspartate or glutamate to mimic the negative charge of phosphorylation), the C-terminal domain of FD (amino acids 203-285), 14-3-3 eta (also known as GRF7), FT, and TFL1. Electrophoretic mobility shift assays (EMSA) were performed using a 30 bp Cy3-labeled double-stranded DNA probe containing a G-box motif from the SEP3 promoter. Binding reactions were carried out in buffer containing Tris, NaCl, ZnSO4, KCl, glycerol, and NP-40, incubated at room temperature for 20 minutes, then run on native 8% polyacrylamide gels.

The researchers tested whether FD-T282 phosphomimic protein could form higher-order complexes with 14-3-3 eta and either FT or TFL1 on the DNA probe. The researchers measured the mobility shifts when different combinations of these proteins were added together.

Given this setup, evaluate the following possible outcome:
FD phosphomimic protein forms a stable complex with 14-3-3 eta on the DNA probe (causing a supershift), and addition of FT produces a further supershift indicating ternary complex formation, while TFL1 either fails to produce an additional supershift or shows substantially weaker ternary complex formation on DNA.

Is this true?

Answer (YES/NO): NO